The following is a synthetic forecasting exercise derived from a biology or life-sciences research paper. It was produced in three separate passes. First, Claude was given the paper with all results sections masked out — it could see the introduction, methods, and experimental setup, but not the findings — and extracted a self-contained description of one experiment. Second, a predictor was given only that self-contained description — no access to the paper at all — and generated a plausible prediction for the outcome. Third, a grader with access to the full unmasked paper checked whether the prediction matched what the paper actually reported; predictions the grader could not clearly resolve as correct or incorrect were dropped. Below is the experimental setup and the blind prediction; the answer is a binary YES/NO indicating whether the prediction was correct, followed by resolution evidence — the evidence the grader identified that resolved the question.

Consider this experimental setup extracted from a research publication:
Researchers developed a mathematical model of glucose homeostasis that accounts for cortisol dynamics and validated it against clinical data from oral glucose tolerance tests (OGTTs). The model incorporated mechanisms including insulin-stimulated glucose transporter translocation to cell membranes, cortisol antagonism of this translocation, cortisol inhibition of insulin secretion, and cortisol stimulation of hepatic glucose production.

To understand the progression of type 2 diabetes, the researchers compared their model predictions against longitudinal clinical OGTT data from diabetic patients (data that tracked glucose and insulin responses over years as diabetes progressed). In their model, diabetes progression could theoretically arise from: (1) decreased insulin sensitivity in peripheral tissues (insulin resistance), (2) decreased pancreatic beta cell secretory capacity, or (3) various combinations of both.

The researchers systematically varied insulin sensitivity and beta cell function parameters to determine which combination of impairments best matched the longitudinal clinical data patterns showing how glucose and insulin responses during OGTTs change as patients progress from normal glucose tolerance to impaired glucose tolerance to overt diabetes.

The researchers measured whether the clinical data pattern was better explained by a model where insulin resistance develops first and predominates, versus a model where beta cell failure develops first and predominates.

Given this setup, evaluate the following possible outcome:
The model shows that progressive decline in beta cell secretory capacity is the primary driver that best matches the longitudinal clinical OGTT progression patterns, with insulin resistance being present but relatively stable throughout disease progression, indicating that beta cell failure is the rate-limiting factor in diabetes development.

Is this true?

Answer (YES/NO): NO